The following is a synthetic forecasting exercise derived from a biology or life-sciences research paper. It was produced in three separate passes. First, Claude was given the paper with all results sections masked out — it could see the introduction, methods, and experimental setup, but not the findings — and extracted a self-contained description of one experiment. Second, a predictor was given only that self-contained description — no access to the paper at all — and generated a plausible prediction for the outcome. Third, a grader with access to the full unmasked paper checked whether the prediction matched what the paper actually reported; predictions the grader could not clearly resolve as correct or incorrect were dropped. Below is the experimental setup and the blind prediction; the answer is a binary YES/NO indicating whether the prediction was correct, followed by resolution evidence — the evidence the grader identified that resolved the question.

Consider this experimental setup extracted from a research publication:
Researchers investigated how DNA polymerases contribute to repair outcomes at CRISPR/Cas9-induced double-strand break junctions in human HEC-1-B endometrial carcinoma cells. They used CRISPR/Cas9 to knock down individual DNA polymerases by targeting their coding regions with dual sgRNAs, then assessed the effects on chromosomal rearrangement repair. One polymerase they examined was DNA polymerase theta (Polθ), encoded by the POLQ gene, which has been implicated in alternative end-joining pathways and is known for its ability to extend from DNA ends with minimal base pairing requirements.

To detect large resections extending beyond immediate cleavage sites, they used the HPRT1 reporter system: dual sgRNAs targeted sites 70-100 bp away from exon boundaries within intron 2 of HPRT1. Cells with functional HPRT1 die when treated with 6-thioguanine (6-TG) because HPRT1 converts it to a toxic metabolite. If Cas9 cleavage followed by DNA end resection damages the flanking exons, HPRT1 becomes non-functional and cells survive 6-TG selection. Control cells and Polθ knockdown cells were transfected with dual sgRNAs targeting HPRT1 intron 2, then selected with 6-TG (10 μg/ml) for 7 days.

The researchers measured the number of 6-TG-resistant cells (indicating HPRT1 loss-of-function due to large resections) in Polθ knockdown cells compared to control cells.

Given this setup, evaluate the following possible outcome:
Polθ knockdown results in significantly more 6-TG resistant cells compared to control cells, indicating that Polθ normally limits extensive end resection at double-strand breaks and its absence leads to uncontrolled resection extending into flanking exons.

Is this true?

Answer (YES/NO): YES